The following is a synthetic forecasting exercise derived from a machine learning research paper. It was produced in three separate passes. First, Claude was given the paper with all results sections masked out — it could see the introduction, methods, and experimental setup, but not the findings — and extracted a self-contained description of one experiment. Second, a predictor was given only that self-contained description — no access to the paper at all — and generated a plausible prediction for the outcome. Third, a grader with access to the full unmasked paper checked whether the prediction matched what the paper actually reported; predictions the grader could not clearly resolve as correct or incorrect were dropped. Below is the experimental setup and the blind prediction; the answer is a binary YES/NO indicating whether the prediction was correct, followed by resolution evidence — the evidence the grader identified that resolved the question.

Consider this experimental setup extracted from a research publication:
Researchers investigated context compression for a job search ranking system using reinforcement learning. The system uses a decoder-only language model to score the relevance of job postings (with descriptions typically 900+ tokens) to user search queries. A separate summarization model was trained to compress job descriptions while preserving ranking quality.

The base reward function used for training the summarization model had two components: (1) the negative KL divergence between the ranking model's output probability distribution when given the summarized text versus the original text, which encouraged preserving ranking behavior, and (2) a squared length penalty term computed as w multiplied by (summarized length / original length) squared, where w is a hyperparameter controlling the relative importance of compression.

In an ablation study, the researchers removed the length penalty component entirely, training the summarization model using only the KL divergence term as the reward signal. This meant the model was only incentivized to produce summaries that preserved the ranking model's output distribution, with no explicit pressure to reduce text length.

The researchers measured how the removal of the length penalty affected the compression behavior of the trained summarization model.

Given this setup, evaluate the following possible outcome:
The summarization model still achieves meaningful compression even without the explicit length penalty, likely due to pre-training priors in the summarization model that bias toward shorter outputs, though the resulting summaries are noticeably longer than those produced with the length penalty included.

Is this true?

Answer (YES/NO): YES